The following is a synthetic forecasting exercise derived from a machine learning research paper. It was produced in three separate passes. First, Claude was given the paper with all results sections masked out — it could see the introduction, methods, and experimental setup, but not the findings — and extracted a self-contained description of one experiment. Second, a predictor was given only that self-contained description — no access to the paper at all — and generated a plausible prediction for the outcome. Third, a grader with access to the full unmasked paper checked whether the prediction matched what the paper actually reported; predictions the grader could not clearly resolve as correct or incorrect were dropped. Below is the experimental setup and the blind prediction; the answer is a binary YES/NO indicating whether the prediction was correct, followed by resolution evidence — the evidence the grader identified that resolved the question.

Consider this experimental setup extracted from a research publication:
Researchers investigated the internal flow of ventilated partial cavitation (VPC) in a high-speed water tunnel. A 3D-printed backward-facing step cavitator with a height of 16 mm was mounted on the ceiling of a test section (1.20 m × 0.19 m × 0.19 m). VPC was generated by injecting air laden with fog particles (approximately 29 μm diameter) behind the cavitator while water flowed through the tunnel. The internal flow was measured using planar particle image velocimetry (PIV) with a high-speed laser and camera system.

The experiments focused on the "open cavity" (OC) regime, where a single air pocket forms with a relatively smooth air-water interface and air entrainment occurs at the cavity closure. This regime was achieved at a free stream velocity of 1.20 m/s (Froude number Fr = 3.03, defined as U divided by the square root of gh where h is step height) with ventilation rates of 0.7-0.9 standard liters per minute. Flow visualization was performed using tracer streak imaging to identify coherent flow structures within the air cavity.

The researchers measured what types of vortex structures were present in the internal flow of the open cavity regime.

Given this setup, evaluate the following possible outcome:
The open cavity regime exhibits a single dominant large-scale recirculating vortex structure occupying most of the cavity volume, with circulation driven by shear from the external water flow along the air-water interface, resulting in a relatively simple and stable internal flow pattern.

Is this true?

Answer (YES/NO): NO